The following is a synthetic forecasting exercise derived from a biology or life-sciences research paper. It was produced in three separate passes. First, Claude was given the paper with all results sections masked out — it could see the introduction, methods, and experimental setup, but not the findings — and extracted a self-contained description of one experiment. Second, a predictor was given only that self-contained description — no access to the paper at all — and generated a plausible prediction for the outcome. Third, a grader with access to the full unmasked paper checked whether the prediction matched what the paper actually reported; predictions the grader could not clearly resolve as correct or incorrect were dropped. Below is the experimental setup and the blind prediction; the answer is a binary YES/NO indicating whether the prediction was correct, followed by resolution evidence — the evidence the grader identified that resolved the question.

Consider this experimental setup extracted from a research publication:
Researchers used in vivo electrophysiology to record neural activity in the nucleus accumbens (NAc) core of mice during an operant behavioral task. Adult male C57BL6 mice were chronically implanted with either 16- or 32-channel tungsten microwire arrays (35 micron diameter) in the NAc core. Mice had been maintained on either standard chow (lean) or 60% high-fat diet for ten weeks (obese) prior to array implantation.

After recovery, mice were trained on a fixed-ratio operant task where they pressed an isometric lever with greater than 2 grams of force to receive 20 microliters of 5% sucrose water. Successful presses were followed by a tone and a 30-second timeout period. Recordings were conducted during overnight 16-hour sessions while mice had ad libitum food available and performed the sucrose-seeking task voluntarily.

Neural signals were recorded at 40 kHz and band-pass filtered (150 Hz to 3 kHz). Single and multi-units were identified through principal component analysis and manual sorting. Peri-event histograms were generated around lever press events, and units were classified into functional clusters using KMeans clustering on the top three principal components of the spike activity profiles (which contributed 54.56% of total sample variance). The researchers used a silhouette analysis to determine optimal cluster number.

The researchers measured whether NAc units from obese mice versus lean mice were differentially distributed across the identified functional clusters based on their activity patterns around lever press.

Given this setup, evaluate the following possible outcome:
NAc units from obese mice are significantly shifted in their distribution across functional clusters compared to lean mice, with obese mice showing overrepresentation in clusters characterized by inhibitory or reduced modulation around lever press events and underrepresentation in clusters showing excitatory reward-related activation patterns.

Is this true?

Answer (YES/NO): NO